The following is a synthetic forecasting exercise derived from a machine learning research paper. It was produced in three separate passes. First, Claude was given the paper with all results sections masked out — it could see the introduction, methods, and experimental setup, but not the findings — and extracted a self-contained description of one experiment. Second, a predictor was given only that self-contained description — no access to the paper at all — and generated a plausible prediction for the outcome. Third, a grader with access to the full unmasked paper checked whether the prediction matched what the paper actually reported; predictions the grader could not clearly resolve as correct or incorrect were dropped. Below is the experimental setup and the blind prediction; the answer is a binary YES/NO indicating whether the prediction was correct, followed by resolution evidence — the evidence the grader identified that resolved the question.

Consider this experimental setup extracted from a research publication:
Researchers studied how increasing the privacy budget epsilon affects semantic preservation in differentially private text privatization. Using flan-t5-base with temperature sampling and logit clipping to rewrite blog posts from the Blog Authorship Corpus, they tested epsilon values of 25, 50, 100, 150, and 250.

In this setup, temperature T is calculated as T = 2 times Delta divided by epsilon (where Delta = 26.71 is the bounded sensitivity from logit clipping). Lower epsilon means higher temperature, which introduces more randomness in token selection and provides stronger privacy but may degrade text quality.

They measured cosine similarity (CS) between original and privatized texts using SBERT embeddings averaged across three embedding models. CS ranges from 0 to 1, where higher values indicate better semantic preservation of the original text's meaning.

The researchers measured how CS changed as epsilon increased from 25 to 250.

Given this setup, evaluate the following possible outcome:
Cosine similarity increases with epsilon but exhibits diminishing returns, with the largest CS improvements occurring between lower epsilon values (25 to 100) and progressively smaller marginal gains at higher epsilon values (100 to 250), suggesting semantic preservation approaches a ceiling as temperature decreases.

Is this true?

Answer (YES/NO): NO